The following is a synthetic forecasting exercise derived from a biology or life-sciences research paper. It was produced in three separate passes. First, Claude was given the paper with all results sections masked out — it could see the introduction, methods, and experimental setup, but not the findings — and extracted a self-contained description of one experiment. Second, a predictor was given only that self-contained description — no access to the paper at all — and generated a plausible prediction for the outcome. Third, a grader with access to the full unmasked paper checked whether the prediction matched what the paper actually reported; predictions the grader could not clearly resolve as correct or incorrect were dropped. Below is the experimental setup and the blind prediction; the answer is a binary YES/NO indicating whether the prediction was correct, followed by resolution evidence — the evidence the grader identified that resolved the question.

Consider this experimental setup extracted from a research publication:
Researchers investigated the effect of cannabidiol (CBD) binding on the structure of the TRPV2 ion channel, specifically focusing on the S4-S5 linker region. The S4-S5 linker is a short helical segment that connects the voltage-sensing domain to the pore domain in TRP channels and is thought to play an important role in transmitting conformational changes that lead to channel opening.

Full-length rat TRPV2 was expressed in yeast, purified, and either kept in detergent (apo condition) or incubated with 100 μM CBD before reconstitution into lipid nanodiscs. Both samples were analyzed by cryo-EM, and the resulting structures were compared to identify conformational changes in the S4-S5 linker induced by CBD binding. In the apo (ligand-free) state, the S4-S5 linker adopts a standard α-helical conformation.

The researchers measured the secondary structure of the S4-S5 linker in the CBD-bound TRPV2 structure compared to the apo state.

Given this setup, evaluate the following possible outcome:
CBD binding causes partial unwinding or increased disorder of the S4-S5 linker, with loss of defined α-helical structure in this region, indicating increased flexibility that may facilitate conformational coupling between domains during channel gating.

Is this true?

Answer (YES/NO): NO